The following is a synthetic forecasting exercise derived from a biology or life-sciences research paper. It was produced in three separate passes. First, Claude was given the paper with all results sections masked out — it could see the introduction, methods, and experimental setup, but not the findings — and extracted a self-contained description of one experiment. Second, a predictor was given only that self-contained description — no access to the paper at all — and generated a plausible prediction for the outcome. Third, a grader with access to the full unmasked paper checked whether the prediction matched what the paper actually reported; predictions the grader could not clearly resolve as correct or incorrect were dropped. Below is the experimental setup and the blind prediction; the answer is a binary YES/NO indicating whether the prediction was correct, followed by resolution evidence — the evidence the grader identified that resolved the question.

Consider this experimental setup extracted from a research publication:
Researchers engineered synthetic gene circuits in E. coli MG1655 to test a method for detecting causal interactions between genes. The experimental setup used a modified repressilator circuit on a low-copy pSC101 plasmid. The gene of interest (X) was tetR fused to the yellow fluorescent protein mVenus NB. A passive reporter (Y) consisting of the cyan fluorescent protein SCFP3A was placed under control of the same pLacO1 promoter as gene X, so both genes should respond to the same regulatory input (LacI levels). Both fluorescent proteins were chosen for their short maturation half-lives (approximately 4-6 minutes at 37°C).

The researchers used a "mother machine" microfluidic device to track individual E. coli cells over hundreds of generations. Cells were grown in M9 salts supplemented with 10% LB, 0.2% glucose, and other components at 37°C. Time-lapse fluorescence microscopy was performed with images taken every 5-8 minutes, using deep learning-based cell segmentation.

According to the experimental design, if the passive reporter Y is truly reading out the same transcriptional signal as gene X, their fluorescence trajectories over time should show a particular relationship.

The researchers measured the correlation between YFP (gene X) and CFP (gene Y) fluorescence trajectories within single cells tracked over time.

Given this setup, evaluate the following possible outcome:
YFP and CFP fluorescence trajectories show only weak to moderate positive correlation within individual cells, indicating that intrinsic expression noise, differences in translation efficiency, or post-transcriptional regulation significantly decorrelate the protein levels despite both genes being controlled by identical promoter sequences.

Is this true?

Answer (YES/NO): NO